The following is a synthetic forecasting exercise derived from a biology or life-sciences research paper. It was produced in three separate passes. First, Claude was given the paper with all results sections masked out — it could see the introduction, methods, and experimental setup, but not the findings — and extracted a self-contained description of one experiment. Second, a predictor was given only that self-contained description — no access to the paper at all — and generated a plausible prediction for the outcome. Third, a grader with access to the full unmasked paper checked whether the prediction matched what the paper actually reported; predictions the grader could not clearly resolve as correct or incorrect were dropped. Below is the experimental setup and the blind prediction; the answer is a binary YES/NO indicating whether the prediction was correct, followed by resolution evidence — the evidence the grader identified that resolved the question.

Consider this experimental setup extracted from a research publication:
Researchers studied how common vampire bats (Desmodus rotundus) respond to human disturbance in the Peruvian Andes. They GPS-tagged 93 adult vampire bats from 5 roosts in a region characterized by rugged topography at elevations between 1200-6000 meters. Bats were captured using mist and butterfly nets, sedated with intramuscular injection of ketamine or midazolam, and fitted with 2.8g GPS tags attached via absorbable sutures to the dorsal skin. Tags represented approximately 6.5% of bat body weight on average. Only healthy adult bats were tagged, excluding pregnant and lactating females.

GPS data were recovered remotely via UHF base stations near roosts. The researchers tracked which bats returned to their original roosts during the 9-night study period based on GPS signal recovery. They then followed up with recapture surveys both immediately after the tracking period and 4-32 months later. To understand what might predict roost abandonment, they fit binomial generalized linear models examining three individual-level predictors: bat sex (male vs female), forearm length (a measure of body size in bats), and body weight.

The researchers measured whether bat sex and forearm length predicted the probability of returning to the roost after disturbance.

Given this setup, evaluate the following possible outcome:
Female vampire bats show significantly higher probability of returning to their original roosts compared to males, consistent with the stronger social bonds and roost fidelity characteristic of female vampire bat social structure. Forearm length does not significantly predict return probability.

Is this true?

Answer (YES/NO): NO